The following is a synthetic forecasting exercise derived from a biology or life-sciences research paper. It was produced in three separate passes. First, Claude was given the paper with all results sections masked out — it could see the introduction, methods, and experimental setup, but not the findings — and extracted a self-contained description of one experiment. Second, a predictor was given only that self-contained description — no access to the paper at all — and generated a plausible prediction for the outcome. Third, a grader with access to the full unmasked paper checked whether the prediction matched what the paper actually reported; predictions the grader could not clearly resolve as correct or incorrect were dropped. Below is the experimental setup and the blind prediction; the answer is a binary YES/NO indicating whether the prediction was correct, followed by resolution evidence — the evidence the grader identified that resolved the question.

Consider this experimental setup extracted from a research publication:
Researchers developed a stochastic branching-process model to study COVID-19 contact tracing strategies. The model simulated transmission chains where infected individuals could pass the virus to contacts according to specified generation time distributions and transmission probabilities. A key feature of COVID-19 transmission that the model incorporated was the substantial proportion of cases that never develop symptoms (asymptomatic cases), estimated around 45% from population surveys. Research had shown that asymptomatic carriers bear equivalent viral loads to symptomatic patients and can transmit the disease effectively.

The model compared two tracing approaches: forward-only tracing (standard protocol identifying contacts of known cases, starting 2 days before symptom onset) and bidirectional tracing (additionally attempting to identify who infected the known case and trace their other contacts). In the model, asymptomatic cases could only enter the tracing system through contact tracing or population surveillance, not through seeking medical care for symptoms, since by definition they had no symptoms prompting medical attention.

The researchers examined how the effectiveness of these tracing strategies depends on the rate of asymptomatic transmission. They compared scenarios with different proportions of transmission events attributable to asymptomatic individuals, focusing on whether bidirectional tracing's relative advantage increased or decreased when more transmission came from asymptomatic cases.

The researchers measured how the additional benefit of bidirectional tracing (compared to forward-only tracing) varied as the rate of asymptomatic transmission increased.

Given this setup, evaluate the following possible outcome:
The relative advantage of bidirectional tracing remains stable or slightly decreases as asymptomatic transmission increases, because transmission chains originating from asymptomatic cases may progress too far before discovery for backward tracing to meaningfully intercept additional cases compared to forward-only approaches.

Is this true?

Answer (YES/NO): YES